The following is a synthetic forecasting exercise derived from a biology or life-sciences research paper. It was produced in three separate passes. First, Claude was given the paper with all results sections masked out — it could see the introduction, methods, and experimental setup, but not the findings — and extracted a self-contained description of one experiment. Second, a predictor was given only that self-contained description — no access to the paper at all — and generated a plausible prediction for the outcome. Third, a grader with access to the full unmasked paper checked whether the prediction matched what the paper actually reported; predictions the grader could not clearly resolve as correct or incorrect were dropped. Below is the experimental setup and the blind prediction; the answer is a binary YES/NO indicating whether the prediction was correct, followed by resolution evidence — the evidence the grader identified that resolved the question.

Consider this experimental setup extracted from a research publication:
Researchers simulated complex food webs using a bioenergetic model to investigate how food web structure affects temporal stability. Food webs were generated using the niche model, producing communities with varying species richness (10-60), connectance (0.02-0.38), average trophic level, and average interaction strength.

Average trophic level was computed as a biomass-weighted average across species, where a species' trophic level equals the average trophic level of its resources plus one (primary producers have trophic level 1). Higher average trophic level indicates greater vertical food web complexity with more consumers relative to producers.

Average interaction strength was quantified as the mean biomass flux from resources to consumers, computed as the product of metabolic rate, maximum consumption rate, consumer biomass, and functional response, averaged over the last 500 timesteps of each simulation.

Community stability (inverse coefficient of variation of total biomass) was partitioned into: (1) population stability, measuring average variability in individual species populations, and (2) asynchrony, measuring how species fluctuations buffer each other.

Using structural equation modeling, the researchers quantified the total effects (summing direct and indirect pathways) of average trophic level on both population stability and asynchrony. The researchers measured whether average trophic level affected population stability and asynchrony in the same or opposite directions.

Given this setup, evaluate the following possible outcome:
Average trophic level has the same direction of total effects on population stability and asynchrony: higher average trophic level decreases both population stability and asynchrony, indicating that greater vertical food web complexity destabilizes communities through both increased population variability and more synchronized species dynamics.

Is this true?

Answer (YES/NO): NO